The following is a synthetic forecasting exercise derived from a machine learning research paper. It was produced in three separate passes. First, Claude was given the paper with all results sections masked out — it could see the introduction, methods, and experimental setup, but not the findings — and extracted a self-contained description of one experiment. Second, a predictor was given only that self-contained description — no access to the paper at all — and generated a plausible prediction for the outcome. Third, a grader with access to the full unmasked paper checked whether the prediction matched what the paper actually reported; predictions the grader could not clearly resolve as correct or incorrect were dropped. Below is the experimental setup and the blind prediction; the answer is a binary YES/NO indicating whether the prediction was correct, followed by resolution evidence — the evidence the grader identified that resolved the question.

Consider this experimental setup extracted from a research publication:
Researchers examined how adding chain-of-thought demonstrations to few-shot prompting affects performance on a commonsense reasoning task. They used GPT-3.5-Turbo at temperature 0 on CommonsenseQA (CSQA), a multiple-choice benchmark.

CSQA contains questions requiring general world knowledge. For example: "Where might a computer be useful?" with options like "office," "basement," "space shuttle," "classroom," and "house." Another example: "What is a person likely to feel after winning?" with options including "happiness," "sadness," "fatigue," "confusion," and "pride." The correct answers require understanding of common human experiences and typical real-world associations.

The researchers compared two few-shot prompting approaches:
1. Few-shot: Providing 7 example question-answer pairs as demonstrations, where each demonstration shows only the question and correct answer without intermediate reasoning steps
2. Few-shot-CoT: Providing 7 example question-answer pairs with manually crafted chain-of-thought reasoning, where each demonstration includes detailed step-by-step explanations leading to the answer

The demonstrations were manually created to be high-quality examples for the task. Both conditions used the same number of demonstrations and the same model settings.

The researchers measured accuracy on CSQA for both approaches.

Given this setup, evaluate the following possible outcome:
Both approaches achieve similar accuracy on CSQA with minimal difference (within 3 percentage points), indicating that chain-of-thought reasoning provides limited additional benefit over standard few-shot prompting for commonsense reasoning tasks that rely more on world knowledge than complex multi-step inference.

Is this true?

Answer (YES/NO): NO